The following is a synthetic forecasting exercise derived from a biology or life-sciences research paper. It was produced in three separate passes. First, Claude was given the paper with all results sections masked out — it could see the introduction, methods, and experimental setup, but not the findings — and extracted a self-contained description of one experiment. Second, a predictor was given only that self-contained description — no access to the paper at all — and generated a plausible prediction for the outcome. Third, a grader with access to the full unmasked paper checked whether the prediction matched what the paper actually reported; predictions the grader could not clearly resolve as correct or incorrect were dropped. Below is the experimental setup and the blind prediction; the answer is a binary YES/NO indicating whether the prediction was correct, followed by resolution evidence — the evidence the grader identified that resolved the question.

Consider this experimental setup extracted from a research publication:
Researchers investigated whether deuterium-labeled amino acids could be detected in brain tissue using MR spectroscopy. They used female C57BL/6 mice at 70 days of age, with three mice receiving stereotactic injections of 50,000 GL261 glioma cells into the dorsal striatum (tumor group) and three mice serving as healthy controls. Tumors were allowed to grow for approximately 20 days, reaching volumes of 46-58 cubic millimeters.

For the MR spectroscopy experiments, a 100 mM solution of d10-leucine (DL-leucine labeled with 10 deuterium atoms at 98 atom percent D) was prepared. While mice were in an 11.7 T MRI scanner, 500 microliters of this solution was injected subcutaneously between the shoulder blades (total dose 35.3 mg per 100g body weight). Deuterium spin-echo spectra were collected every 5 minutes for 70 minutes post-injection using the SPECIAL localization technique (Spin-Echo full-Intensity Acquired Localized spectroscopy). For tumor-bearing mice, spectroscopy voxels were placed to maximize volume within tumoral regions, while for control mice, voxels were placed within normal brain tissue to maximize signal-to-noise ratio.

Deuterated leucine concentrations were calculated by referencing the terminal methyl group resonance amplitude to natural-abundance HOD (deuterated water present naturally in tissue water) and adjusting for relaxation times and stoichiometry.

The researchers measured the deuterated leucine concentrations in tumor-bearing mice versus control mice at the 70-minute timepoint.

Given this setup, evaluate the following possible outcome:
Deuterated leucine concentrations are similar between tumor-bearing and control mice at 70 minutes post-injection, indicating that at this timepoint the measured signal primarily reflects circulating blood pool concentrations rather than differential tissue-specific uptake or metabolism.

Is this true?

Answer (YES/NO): NO